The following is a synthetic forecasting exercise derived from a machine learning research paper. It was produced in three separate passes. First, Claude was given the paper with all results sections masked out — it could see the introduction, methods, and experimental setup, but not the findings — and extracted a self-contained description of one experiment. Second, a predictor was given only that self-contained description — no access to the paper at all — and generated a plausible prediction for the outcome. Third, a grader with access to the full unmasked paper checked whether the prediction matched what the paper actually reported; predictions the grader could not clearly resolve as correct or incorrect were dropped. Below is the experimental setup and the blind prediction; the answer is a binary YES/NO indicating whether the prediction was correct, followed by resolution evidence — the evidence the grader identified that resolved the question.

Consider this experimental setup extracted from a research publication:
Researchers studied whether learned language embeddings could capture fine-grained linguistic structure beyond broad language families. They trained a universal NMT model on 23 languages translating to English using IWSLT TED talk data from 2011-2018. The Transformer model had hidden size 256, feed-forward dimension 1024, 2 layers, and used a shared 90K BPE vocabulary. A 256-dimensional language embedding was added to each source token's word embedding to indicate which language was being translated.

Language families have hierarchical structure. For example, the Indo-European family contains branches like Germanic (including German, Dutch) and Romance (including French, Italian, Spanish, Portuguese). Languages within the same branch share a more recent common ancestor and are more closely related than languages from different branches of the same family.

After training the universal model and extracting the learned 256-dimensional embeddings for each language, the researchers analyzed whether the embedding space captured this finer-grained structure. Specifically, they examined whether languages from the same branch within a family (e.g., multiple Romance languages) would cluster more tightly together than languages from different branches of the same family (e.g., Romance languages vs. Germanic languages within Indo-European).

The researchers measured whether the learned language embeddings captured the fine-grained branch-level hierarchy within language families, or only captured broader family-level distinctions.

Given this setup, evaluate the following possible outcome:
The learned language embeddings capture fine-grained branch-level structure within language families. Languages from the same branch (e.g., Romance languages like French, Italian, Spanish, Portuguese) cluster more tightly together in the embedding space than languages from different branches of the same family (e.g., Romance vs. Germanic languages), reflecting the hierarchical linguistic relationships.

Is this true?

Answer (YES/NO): YES